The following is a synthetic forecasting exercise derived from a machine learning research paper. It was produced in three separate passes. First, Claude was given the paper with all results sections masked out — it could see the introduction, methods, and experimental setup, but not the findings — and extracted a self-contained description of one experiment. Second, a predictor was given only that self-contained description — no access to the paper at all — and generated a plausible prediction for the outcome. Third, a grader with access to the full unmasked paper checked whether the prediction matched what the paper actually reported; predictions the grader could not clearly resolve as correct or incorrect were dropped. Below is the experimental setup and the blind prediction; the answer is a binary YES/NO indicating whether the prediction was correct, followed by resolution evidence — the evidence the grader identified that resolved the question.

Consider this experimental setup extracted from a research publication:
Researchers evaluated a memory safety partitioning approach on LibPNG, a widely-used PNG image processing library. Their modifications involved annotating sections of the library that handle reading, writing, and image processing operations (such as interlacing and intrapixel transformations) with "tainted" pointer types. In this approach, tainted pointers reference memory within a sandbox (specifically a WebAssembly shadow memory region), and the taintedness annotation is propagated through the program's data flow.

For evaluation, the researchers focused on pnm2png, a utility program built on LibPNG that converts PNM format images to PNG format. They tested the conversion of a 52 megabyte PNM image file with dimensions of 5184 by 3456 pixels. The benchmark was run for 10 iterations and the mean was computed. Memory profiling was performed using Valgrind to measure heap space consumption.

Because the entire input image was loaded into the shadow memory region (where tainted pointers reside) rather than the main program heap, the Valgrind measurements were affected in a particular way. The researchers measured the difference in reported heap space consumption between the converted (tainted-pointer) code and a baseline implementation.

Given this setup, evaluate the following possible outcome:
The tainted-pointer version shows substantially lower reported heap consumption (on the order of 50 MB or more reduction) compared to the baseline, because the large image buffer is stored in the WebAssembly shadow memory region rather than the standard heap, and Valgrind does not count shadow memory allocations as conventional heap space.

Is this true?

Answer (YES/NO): YES